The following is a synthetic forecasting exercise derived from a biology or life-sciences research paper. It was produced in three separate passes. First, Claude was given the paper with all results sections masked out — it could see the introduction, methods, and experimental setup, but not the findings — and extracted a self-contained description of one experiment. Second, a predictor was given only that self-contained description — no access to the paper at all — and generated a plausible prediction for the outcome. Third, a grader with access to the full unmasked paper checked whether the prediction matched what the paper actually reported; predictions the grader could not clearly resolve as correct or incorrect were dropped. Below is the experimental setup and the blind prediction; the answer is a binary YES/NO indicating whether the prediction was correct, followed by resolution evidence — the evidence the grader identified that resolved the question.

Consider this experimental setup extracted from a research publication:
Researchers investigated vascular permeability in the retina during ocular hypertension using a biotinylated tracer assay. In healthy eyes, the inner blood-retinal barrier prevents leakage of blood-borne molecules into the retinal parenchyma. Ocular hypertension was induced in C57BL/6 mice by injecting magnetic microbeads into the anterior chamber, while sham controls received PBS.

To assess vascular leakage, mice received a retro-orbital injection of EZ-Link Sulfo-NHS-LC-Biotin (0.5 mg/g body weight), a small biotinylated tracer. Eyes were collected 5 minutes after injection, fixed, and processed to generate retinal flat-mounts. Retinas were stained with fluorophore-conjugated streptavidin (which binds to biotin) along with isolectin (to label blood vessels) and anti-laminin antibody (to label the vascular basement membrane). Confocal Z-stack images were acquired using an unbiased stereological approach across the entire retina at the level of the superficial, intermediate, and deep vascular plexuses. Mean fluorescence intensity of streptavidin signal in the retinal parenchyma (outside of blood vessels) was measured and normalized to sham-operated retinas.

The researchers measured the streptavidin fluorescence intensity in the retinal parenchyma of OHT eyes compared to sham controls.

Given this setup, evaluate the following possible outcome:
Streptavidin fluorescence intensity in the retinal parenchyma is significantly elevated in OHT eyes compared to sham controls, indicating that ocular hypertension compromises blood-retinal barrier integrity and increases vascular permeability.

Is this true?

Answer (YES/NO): YES